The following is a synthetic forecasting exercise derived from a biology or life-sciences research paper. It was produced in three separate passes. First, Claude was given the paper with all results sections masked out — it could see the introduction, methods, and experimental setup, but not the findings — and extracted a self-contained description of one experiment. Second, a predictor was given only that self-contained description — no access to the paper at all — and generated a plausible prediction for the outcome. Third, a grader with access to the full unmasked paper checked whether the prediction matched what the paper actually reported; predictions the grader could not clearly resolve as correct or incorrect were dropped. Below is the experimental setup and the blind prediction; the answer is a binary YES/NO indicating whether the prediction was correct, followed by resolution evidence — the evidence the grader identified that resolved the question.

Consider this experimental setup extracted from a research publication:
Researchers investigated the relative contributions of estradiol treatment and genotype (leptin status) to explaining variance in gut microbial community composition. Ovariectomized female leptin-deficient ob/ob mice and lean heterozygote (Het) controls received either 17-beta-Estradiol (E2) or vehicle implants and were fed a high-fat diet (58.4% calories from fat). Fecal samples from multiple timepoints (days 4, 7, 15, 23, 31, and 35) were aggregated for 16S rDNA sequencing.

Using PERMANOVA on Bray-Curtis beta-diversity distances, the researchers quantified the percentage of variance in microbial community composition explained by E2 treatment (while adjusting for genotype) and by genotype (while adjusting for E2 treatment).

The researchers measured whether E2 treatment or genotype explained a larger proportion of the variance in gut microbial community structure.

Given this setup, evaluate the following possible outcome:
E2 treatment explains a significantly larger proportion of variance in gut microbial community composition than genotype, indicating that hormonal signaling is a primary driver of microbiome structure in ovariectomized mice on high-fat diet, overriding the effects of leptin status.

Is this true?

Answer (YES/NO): NO